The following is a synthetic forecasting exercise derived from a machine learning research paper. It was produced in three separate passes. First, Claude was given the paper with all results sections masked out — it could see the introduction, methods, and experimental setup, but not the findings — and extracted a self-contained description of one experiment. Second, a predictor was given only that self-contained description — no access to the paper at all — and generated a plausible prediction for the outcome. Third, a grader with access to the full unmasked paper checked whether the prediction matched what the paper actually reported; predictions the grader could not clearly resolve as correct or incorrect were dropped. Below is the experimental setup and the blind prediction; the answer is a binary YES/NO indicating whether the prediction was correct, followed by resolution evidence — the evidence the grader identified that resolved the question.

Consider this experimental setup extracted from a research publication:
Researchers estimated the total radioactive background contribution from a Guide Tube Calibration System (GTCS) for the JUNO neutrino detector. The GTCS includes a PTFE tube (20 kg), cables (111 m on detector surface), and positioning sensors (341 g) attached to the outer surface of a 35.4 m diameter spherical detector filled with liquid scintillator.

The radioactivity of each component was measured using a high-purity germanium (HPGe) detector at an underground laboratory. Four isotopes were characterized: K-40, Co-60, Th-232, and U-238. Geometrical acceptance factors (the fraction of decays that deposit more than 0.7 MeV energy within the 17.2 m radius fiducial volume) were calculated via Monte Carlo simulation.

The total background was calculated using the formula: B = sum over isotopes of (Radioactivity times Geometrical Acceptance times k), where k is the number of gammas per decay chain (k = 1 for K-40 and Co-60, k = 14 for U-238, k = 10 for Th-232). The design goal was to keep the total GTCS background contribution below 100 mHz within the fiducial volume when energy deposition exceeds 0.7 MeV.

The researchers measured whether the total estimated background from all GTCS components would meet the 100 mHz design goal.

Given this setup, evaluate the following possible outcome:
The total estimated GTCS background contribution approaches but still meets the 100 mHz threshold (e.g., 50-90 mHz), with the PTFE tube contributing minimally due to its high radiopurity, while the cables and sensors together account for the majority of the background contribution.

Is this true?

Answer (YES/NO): YES